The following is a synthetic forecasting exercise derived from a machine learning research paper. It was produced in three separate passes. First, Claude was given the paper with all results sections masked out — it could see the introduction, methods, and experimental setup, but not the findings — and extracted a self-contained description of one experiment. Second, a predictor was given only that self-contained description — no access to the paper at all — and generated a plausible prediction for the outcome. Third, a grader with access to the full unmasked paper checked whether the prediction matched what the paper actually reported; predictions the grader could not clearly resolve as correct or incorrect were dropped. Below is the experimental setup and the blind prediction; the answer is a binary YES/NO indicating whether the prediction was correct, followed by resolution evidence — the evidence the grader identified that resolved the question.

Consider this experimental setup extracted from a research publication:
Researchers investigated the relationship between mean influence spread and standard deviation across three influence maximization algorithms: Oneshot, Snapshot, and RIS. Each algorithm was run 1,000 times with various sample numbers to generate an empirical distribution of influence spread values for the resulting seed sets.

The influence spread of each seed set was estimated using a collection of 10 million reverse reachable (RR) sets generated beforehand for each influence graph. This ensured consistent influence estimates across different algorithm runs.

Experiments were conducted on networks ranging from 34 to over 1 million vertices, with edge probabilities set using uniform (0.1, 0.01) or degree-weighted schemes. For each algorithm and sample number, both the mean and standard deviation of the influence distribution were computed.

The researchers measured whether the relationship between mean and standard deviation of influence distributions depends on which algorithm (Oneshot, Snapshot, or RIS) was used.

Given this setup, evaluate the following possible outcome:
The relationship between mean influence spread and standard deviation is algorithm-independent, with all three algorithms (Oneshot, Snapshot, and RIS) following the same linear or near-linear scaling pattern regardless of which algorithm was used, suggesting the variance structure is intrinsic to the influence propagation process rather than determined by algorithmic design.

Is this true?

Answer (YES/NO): YES